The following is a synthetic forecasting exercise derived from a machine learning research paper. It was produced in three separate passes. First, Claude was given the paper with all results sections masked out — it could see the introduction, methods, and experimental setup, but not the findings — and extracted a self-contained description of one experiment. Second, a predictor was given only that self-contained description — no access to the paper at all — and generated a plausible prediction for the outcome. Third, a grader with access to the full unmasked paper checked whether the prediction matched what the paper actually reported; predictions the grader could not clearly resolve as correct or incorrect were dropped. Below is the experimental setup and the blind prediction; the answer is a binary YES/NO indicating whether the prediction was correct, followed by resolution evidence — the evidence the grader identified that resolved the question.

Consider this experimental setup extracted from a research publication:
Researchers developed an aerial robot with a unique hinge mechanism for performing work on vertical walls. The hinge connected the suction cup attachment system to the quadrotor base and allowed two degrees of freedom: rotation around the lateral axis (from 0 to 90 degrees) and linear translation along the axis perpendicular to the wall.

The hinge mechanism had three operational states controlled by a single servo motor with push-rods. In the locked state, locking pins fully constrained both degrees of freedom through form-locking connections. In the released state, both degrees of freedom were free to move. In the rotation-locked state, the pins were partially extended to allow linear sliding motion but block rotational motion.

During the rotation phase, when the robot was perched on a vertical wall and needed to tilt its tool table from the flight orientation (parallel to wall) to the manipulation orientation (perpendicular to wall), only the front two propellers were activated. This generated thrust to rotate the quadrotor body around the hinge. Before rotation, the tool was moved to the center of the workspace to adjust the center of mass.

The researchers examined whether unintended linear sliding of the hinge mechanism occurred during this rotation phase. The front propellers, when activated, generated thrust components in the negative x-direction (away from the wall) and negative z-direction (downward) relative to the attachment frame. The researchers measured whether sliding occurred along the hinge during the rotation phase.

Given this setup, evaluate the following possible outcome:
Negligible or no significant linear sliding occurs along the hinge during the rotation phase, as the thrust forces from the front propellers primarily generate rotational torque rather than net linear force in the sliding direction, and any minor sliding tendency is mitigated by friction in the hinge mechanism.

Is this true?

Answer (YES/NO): YES